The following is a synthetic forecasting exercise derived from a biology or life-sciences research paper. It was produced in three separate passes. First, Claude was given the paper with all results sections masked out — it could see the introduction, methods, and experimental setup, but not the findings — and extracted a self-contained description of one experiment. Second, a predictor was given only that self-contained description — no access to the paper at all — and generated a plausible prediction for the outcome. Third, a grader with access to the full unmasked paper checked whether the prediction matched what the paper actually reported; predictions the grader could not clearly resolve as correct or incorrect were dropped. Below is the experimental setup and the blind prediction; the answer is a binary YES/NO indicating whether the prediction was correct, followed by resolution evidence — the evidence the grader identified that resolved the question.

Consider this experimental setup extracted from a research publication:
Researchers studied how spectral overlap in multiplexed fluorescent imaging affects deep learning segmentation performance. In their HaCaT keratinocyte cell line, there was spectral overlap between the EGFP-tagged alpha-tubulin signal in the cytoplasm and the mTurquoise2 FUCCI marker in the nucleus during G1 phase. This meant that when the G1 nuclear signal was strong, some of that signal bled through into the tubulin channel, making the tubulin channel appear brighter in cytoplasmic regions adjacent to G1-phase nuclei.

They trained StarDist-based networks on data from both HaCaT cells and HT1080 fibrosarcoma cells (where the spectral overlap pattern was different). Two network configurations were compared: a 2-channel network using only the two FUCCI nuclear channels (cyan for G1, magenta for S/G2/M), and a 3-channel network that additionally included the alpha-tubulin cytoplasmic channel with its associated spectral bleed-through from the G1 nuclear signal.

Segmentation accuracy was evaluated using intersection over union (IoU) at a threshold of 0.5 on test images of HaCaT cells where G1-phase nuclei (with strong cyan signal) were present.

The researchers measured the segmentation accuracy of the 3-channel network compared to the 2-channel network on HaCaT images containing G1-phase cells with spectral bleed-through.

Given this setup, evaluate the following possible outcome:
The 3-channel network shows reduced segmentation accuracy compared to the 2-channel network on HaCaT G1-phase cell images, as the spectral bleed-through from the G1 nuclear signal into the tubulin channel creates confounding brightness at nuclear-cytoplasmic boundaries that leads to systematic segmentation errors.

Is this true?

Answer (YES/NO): NO